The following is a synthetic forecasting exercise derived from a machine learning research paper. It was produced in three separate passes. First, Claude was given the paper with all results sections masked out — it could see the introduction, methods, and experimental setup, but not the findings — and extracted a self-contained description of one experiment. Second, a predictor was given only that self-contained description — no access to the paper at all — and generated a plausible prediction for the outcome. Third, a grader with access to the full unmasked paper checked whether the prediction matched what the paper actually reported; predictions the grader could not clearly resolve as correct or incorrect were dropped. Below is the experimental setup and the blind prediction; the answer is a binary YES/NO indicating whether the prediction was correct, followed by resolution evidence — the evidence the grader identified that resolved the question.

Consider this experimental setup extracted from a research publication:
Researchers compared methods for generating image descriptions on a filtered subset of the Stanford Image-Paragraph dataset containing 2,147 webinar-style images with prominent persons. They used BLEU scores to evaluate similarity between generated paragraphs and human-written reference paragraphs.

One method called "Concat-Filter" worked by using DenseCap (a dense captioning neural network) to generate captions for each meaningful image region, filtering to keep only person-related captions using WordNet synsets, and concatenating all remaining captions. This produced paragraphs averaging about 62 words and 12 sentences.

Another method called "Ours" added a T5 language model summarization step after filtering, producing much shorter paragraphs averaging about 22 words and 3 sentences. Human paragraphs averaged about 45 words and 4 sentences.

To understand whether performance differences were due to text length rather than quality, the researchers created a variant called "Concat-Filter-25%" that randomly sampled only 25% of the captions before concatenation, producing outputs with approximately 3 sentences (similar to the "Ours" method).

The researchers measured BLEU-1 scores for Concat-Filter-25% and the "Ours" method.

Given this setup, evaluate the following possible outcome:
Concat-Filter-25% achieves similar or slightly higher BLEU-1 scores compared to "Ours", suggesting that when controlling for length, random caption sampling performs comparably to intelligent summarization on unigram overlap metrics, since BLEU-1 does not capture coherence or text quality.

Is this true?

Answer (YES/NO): NO